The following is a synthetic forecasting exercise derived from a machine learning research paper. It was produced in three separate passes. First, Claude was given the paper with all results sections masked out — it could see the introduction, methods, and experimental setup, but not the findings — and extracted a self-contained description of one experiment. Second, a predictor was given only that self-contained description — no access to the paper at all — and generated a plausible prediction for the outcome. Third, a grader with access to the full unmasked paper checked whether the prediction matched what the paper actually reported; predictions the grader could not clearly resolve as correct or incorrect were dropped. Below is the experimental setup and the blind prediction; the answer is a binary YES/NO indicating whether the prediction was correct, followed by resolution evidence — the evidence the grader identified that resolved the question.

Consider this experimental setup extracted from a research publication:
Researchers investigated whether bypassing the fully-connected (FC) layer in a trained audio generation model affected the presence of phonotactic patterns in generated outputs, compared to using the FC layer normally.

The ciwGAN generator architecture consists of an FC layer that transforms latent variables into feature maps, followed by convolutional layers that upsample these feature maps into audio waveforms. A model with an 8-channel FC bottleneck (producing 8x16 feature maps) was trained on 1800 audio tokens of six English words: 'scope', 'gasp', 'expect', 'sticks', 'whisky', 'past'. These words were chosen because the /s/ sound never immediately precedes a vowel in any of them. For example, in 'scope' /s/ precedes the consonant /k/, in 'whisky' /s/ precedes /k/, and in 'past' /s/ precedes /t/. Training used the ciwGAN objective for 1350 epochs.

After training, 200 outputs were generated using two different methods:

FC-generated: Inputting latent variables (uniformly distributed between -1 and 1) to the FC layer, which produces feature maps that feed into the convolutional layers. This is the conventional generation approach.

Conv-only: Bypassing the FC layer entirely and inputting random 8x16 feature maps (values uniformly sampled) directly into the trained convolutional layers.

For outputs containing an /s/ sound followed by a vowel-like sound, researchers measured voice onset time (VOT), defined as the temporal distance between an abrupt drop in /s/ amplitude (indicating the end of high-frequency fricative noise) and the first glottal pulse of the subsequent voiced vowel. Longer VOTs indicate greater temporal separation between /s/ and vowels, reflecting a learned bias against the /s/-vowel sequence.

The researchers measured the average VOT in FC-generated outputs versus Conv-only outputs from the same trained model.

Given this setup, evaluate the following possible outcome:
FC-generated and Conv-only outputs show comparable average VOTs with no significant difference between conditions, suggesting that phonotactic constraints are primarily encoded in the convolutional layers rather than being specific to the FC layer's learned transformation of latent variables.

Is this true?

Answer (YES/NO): YES